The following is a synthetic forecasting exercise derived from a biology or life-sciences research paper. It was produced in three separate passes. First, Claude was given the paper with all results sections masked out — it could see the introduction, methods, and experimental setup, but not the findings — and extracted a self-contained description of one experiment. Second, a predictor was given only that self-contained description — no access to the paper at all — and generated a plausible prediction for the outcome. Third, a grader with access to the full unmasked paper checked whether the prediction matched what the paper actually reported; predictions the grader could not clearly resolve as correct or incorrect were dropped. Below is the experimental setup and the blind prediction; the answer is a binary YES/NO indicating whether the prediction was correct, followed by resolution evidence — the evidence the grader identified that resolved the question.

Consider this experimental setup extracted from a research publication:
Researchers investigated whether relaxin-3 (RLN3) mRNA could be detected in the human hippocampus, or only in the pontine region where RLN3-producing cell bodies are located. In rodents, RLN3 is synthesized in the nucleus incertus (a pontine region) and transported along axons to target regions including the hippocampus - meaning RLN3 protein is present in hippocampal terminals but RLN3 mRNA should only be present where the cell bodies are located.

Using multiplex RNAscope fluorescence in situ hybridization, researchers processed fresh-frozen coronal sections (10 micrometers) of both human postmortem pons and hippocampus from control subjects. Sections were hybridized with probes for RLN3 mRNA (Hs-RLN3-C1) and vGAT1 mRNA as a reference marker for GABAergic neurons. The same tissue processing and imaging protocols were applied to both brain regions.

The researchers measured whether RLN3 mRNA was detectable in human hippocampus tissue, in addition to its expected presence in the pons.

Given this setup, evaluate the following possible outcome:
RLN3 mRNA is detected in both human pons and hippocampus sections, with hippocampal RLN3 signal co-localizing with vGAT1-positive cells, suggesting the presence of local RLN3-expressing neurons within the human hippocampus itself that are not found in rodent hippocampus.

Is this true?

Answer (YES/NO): NO